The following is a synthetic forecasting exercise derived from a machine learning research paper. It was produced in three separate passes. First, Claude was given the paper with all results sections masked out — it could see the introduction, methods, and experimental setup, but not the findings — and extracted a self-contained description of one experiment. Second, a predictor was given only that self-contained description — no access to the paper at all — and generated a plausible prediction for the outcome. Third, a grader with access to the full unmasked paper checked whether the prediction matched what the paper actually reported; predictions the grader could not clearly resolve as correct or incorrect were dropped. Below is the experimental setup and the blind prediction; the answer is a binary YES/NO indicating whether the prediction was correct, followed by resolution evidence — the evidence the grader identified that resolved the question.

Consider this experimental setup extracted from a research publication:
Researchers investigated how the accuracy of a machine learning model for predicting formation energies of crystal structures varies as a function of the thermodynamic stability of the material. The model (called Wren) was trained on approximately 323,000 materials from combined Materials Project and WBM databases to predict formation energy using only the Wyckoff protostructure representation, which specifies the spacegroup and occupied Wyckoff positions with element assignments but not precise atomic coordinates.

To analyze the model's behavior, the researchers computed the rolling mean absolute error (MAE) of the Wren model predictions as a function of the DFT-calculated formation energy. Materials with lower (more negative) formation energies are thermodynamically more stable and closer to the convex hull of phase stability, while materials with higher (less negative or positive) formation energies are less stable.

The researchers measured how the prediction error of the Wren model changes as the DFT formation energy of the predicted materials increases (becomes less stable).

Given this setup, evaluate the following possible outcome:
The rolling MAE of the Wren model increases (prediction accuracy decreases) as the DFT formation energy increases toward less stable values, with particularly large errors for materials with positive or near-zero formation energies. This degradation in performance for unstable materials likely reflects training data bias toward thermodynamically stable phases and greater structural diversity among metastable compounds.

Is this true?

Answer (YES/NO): YES